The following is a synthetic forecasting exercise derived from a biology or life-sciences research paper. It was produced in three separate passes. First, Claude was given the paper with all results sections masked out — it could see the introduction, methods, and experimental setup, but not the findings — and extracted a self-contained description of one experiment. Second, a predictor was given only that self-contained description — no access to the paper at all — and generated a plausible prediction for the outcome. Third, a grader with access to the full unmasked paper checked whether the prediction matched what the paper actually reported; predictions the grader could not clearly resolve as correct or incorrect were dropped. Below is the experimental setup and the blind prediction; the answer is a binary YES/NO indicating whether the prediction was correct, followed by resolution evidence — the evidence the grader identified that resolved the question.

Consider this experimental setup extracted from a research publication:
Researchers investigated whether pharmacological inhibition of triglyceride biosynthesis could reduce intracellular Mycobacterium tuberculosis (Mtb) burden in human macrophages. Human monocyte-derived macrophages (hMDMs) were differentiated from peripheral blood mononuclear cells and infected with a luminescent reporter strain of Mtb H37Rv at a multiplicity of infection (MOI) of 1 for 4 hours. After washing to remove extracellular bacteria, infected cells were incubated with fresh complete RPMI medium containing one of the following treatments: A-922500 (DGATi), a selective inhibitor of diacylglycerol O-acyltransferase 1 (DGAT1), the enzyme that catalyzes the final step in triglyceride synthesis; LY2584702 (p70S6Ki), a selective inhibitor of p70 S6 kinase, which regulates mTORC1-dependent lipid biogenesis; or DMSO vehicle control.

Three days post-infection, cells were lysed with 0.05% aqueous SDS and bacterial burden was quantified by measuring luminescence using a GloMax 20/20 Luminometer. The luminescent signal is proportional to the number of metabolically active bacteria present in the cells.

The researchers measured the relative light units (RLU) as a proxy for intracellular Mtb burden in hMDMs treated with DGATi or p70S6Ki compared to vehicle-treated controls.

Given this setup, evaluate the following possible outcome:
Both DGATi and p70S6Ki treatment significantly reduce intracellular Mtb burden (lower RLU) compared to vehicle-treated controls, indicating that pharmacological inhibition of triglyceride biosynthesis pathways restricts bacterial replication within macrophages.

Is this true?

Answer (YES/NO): YES